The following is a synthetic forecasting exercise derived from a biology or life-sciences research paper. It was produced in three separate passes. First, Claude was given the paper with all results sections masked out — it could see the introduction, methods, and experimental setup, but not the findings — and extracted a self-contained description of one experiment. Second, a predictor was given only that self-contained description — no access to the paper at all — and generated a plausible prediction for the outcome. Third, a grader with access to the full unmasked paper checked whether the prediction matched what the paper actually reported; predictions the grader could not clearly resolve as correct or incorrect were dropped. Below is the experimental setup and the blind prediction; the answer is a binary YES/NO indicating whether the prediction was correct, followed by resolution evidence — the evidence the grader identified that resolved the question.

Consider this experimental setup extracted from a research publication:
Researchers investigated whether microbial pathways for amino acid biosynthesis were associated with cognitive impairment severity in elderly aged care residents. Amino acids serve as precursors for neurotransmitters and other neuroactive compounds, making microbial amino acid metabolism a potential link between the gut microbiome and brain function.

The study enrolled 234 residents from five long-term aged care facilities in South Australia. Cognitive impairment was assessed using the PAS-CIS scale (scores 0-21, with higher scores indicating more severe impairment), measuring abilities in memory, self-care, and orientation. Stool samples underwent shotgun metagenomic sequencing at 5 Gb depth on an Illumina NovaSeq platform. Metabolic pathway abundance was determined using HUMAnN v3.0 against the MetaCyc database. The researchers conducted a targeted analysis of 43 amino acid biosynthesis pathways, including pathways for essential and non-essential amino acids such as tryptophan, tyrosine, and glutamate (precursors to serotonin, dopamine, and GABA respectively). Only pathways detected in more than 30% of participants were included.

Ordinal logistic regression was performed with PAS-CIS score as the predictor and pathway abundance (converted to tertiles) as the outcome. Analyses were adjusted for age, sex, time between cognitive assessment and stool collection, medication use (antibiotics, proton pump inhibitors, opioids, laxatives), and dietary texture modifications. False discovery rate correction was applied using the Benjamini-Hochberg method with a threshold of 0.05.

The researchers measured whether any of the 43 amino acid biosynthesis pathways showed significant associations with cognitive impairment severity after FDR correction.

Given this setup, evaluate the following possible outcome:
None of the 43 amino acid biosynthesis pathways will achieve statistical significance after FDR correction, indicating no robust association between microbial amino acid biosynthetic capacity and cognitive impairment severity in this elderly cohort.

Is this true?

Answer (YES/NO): NO